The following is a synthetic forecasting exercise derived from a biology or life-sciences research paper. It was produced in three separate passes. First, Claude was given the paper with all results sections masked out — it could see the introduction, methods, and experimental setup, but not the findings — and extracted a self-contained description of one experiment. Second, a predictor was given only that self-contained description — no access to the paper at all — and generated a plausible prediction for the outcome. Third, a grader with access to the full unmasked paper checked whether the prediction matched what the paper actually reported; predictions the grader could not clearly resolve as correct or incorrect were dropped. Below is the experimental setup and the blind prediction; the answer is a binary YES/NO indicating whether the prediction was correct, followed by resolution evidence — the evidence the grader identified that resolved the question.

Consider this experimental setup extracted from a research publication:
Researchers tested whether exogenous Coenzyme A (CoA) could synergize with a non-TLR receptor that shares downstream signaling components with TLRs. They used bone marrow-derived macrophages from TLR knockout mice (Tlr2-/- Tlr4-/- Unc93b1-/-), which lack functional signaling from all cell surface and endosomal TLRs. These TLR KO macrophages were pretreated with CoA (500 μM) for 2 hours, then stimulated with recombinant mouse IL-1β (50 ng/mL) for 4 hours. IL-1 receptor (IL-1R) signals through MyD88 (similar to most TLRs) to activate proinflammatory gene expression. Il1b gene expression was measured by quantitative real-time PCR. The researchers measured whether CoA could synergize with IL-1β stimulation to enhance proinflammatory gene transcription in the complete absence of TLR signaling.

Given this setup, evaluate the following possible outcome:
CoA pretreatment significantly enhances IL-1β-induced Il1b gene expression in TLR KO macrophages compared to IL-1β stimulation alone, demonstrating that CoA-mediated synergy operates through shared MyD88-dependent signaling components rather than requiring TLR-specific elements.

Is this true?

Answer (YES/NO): YES